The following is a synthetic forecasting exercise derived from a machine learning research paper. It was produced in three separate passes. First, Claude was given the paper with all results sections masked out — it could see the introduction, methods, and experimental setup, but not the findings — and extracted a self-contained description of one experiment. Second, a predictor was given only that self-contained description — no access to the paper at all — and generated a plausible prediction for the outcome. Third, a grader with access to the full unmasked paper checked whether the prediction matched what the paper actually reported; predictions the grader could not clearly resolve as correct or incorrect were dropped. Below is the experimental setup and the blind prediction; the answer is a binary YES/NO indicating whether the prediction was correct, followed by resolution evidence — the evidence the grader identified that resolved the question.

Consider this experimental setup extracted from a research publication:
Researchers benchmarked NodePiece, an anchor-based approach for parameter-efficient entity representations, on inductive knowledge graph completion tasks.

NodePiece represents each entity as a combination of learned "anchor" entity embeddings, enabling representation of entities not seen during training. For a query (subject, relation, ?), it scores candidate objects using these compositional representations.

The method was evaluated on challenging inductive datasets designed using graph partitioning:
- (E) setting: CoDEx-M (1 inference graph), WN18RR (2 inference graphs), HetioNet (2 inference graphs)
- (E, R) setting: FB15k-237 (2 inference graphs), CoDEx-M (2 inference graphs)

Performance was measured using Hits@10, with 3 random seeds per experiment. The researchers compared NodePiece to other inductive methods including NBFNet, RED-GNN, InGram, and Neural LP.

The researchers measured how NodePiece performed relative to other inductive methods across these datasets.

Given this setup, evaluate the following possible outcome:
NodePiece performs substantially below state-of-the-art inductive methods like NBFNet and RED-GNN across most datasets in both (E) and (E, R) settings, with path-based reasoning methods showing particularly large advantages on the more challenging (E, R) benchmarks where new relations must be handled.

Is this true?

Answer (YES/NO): YES